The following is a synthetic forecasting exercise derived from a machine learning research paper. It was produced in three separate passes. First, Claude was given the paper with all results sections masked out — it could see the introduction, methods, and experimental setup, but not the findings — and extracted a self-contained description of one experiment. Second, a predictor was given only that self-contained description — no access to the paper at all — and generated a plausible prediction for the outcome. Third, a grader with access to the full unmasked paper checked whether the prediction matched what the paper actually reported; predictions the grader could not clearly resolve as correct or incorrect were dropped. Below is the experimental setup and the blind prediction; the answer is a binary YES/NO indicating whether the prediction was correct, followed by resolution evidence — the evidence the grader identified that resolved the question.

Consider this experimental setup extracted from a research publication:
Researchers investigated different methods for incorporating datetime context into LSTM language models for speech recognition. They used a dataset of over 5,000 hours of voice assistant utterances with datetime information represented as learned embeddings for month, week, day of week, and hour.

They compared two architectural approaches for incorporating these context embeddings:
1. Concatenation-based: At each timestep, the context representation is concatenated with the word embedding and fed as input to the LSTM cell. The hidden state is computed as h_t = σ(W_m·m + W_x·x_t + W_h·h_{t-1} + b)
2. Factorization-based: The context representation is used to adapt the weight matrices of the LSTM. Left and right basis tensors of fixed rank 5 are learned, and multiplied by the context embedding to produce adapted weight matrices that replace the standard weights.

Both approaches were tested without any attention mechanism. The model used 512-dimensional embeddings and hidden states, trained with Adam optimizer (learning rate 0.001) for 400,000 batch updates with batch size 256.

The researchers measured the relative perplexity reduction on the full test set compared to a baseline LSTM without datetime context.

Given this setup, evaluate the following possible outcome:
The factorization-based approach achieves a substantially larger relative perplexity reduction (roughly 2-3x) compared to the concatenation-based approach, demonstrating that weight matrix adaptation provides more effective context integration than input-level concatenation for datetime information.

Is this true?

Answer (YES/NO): NO